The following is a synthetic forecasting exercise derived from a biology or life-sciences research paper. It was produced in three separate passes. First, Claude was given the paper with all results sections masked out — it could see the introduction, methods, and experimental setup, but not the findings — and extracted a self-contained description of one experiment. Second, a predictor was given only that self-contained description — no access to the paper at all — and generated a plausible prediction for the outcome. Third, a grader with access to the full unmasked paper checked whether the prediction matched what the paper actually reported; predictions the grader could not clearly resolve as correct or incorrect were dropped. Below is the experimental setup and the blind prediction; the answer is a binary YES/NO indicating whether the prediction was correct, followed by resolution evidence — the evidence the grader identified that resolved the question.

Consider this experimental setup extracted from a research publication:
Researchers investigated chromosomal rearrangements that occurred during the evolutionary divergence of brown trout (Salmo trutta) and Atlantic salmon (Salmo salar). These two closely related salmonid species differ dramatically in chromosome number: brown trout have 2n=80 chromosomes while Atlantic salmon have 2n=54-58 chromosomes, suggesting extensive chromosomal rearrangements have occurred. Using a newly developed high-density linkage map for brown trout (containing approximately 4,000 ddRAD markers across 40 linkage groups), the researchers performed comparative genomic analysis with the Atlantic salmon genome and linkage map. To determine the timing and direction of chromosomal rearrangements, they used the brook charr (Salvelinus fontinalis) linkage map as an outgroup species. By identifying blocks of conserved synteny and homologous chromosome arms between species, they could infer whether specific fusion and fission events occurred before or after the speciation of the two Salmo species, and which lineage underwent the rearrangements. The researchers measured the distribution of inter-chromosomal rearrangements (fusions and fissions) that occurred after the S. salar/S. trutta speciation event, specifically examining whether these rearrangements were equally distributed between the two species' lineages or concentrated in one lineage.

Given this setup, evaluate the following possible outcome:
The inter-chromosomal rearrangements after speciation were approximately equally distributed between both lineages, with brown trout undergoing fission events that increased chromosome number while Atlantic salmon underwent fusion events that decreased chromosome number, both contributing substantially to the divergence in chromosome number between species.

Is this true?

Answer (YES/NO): NO